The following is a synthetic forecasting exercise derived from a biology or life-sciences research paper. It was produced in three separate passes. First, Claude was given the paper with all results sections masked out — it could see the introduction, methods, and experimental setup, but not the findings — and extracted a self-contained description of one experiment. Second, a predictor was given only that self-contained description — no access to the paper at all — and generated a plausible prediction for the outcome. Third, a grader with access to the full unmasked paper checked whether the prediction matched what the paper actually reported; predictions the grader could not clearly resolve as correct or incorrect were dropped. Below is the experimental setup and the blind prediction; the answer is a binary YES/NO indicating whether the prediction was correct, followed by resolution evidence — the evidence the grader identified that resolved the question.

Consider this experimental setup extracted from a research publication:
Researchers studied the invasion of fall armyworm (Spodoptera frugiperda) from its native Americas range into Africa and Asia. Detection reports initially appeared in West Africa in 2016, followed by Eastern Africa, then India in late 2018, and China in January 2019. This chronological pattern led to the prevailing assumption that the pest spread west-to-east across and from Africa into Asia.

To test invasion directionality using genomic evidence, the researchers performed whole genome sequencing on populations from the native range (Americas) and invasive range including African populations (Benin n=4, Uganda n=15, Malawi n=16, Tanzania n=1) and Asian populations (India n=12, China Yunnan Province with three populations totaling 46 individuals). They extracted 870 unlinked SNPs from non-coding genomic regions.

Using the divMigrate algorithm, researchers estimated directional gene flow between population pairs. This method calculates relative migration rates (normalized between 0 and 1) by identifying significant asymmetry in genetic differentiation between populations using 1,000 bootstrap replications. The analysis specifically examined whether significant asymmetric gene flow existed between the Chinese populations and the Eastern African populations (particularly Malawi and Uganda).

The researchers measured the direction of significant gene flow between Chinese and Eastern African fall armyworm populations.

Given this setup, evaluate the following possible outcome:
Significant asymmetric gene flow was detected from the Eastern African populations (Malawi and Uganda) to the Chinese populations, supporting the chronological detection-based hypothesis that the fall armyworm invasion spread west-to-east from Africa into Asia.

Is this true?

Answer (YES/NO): NO